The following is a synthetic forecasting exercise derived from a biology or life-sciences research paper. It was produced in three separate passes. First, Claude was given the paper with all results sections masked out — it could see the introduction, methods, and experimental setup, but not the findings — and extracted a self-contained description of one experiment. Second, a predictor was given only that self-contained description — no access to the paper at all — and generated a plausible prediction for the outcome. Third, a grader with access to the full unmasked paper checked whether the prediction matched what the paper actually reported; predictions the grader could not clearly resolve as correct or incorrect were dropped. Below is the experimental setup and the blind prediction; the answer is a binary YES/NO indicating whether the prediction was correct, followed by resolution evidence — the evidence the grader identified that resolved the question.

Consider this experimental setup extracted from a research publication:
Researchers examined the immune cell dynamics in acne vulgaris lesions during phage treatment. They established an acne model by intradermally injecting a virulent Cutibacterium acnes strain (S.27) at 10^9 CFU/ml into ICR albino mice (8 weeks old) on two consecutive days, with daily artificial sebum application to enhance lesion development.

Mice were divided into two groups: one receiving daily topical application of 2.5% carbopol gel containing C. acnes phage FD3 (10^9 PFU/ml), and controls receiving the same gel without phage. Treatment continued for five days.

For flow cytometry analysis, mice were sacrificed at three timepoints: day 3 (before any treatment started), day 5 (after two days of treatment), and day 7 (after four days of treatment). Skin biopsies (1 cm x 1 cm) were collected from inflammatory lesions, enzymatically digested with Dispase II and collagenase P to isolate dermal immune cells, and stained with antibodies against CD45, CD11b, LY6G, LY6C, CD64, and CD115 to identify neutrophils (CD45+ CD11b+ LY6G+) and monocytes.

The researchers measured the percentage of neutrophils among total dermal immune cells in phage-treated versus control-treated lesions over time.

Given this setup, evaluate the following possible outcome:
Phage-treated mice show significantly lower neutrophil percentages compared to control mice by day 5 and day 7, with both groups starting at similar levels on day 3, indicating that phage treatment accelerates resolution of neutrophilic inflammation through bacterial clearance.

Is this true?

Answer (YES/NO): NO